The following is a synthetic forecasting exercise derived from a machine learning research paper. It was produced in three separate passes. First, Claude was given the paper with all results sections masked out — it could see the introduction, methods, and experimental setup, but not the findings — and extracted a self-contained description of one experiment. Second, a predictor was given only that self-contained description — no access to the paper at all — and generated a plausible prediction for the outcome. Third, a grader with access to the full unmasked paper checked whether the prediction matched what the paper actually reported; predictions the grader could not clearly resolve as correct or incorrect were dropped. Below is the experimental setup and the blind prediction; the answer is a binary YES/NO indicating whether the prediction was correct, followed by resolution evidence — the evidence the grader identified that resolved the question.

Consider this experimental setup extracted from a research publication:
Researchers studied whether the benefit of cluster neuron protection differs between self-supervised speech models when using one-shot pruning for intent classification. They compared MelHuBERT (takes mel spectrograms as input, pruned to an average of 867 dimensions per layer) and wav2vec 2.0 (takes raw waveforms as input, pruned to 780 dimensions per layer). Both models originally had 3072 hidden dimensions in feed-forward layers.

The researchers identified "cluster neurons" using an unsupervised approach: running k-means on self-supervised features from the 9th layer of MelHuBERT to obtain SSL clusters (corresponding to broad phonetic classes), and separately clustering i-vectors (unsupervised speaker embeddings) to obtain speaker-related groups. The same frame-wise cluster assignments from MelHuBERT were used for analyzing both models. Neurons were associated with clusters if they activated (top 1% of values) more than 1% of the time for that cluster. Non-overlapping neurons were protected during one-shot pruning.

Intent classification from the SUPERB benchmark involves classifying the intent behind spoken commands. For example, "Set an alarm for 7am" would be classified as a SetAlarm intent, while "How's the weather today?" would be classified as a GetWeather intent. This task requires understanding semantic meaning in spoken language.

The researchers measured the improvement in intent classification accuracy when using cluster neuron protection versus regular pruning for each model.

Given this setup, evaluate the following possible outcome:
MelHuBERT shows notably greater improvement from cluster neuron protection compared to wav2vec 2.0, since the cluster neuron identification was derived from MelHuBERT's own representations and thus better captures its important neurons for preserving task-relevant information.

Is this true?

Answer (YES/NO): YES